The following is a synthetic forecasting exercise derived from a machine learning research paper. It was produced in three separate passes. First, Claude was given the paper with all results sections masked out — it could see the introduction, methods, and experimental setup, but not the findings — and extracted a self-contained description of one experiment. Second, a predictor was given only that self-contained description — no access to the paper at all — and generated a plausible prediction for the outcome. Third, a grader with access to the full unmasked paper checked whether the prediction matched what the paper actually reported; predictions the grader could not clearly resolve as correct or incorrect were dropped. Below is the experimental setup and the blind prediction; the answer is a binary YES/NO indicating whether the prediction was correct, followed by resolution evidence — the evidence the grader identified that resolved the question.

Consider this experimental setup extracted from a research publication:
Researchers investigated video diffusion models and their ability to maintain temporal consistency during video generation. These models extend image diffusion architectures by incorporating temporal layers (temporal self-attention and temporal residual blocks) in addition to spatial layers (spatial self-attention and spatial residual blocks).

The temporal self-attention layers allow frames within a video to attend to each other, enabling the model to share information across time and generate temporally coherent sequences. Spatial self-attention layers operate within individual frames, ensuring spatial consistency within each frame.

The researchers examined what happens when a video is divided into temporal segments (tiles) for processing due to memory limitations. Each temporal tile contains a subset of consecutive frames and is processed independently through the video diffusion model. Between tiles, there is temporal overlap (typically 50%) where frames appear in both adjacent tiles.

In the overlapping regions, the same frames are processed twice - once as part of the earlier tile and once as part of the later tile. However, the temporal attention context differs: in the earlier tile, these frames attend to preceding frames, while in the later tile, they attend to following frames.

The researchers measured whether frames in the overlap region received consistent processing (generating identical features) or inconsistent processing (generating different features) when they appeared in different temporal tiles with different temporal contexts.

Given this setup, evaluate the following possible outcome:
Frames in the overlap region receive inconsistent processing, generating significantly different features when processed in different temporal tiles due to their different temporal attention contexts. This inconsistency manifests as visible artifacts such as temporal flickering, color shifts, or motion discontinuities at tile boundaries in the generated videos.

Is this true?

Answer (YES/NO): YES